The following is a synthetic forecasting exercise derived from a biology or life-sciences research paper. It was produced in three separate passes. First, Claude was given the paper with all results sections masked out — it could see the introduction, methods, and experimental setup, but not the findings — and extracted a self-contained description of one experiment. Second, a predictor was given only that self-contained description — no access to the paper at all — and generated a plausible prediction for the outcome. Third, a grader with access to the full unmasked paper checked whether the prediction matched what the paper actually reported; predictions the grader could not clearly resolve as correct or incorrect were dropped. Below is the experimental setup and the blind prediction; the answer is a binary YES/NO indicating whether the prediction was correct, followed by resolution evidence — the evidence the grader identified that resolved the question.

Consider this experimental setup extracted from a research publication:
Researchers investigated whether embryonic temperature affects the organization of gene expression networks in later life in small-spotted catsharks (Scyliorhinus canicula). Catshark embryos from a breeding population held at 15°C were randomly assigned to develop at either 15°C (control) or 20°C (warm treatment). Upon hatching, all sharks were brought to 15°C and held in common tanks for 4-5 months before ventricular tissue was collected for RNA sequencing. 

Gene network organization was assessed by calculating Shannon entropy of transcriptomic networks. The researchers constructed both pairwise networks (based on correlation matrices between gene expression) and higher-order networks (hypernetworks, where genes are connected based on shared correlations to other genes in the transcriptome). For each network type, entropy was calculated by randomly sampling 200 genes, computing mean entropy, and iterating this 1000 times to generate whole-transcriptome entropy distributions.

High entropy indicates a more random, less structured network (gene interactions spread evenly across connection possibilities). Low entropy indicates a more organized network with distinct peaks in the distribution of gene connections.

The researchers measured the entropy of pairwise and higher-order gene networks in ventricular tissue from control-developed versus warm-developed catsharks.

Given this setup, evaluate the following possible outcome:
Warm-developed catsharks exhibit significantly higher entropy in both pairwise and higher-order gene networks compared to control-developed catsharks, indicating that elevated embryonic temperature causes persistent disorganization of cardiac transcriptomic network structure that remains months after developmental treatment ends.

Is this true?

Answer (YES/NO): YES